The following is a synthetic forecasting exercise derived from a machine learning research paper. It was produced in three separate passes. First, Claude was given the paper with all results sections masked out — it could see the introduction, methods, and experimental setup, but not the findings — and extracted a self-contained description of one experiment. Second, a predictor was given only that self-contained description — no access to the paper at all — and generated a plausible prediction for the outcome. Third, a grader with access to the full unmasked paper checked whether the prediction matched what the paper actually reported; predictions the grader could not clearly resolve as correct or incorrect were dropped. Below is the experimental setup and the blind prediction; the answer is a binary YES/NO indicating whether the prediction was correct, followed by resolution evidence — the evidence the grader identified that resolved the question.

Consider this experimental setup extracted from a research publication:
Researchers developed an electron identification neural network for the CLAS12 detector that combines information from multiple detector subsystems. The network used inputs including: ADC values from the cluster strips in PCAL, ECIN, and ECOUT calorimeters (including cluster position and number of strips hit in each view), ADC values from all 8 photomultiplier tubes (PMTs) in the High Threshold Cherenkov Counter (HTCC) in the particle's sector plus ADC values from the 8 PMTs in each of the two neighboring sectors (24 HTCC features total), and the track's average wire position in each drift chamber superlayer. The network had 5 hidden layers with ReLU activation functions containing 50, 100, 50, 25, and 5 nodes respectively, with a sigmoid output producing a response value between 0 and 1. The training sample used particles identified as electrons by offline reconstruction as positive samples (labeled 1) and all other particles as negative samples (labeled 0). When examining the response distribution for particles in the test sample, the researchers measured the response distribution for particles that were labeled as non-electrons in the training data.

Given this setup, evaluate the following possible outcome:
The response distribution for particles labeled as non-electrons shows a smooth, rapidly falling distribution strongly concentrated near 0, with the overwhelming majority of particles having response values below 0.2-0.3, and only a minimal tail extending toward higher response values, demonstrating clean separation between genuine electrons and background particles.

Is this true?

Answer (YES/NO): NO